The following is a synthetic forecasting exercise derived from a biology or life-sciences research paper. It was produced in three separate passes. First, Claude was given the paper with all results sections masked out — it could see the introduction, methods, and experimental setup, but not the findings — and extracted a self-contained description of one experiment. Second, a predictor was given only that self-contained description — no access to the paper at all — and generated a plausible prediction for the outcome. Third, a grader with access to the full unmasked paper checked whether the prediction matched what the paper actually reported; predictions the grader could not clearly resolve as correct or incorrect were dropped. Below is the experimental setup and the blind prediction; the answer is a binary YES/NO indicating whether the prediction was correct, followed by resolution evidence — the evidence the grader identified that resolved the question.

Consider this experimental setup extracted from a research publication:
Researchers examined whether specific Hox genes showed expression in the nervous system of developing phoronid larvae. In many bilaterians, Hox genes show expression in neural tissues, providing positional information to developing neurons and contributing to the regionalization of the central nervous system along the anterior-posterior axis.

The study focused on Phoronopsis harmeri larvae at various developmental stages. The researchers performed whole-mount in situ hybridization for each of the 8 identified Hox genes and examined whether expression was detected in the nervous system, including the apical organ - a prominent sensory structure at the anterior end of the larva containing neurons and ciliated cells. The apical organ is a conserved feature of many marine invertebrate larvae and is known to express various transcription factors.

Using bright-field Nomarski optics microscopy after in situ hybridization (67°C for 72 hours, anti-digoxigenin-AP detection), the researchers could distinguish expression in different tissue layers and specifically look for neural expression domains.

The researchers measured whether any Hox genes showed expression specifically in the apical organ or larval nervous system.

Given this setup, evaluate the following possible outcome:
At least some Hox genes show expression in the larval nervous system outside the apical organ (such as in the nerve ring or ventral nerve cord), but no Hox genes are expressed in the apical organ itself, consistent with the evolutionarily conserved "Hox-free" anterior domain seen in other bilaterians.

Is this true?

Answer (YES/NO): NO